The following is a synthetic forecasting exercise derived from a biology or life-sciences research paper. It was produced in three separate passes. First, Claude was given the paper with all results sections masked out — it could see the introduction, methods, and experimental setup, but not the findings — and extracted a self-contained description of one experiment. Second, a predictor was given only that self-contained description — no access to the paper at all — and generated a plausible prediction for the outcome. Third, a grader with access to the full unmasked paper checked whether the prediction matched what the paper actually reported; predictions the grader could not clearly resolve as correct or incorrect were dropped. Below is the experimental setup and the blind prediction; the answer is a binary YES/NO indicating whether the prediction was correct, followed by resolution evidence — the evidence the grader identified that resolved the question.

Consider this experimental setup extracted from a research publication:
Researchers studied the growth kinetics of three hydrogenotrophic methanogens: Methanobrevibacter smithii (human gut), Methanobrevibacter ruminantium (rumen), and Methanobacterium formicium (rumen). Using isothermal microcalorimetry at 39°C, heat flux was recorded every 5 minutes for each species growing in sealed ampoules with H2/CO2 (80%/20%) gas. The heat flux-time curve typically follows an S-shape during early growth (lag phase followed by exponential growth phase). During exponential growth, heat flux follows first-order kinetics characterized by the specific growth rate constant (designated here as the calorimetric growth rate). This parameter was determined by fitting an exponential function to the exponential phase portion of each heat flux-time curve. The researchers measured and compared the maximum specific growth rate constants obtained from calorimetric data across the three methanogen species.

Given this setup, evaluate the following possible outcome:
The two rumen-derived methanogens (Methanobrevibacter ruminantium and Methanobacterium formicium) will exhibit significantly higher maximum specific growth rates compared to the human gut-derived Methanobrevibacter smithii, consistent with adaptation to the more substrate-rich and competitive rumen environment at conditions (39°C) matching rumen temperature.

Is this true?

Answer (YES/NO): NO